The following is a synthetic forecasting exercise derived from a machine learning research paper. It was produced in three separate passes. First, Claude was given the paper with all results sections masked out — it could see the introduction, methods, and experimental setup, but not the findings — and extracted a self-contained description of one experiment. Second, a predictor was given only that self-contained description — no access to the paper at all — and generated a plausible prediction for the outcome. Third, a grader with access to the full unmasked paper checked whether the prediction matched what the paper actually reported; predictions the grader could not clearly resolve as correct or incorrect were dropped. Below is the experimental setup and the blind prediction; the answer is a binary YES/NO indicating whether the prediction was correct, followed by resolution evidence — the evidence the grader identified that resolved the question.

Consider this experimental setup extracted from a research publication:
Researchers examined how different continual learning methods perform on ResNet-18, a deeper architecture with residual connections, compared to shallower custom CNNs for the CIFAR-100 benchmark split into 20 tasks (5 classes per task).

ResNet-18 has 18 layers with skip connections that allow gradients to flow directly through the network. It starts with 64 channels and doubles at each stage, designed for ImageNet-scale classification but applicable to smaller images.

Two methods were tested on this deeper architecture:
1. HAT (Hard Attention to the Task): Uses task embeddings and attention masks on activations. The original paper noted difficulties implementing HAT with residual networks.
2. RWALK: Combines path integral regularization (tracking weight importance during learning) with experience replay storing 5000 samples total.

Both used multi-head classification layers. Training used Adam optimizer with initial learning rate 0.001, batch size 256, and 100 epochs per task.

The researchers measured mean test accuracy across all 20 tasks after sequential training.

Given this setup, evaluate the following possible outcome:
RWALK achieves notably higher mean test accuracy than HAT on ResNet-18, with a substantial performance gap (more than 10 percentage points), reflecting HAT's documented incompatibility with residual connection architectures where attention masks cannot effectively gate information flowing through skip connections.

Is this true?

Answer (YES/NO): YES